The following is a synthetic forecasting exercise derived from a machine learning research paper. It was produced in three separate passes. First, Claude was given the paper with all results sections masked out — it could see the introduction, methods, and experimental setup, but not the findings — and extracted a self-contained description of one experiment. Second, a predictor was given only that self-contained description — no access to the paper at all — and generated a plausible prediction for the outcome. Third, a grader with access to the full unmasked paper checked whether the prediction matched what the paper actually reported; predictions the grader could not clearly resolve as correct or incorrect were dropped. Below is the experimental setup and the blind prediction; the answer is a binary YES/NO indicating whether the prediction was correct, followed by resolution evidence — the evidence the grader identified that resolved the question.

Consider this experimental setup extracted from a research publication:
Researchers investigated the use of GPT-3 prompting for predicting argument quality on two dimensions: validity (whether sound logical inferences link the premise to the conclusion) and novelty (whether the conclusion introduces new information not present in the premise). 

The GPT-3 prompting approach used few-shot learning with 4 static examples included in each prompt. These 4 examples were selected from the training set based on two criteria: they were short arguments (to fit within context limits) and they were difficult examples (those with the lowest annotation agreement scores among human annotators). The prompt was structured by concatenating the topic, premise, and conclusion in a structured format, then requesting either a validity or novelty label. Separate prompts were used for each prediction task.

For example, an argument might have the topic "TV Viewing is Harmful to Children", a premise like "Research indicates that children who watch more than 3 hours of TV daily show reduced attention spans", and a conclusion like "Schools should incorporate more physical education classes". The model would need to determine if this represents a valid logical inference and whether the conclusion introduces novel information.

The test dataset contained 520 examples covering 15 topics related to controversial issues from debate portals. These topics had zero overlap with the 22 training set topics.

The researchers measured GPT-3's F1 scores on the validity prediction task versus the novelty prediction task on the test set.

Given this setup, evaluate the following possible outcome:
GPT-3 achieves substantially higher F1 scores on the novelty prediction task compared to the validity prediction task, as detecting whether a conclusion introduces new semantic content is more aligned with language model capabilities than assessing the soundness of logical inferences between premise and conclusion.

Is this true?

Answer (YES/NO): NO